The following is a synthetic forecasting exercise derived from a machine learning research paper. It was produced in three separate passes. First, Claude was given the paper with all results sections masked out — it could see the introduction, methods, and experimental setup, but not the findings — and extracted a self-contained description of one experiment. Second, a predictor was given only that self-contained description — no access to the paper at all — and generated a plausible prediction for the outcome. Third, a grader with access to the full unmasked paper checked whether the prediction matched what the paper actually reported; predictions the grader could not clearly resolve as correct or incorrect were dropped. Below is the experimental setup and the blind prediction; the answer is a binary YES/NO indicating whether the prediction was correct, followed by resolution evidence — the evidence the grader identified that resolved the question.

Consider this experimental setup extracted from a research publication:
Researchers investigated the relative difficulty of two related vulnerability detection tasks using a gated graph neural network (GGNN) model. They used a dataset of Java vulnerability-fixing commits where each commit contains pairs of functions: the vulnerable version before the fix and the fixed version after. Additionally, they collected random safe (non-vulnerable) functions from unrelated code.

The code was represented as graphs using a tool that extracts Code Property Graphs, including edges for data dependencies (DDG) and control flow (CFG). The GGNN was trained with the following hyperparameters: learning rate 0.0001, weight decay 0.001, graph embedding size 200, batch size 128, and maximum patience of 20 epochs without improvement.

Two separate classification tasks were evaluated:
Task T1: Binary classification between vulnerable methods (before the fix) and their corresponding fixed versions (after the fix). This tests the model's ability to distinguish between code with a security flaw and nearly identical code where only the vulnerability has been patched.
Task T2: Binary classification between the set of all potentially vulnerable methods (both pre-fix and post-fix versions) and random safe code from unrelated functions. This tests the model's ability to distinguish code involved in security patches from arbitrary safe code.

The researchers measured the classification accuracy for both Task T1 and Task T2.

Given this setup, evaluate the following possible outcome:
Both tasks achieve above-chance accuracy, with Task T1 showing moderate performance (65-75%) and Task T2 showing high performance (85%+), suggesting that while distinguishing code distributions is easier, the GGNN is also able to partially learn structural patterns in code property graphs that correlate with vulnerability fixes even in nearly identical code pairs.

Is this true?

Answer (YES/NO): NO